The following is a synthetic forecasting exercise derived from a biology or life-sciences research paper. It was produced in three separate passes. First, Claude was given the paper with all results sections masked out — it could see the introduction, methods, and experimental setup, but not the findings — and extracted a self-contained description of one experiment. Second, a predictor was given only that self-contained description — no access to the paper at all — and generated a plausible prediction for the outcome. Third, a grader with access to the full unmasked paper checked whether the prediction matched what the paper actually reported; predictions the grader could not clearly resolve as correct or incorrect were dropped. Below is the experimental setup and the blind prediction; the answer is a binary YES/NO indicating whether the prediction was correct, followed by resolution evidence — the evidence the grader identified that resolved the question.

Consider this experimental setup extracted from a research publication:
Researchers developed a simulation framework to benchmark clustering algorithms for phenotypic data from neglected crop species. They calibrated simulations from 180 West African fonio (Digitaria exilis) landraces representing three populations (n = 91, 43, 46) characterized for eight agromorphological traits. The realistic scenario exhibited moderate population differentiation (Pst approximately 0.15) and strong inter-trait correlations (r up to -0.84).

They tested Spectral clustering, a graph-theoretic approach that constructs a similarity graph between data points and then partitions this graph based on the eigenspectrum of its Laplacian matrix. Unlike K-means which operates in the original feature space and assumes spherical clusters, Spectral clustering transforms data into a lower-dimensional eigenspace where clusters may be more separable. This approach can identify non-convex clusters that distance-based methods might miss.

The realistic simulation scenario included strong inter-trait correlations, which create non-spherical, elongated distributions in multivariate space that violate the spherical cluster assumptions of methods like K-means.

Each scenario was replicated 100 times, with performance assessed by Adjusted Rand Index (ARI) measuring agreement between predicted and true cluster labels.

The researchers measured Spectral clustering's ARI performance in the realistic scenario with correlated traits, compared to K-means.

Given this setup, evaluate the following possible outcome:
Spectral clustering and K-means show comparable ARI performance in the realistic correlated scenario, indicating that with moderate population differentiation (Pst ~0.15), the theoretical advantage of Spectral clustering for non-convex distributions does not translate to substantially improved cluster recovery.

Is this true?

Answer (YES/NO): YES